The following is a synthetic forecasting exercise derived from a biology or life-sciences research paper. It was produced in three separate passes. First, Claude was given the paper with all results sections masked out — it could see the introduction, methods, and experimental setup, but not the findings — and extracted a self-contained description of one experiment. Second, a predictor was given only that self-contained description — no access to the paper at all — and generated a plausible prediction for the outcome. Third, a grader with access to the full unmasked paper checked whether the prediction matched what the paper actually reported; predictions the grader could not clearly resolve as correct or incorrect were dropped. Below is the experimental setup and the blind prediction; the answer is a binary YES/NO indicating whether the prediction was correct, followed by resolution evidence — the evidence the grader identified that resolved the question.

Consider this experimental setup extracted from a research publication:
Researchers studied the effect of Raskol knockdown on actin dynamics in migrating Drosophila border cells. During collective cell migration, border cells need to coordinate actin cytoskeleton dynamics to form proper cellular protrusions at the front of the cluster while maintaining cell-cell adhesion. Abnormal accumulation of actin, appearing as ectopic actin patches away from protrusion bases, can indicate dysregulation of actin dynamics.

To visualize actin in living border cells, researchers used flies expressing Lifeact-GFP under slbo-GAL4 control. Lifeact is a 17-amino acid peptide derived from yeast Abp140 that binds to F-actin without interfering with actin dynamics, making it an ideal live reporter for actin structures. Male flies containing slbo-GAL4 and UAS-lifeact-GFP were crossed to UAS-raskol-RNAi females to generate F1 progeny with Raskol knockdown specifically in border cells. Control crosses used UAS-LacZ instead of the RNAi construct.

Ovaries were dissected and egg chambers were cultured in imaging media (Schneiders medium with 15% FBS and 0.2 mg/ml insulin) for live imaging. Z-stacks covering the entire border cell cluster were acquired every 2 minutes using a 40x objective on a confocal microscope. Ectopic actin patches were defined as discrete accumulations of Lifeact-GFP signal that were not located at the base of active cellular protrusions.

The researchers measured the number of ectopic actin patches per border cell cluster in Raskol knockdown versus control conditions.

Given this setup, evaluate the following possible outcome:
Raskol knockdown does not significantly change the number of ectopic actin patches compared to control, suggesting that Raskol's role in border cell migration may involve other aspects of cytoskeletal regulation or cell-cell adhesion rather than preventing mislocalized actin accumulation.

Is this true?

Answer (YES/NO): NO